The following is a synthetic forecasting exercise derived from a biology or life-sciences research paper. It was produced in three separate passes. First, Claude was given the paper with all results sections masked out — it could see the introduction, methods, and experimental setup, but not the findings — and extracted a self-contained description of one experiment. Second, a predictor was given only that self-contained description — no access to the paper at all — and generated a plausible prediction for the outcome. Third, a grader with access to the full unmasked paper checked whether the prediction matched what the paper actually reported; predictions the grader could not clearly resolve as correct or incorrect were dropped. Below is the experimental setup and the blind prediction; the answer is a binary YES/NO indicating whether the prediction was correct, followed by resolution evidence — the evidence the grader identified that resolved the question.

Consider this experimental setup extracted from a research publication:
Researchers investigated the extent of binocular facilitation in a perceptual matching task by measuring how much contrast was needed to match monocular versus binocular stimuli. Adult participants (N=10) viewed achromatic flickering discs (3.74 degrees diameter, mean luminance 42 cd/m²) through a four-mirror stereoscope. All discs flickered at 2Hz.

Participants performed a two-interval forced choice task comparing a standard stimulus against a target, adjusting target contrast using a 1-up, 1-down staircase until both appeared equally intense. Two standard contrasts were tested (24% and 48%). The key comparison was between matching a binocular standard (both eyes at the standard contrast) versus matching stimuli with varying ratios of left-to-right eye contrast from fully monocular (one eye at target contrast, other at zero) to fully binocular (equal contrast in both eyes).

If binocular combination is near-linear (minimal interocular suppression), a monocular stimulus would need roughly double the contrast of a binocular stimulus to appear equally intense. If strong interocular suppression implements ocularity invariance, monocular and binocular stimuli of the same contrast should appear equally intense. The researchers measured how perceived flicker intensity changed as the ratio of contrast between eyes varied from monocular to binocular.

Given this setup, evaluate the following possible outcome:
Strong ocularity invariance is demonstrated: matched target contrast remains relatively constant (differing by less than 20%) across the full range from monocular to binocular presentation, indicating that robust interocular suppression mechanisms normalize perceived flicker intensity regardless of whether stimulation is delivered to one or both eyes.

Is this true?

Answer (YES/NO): NO